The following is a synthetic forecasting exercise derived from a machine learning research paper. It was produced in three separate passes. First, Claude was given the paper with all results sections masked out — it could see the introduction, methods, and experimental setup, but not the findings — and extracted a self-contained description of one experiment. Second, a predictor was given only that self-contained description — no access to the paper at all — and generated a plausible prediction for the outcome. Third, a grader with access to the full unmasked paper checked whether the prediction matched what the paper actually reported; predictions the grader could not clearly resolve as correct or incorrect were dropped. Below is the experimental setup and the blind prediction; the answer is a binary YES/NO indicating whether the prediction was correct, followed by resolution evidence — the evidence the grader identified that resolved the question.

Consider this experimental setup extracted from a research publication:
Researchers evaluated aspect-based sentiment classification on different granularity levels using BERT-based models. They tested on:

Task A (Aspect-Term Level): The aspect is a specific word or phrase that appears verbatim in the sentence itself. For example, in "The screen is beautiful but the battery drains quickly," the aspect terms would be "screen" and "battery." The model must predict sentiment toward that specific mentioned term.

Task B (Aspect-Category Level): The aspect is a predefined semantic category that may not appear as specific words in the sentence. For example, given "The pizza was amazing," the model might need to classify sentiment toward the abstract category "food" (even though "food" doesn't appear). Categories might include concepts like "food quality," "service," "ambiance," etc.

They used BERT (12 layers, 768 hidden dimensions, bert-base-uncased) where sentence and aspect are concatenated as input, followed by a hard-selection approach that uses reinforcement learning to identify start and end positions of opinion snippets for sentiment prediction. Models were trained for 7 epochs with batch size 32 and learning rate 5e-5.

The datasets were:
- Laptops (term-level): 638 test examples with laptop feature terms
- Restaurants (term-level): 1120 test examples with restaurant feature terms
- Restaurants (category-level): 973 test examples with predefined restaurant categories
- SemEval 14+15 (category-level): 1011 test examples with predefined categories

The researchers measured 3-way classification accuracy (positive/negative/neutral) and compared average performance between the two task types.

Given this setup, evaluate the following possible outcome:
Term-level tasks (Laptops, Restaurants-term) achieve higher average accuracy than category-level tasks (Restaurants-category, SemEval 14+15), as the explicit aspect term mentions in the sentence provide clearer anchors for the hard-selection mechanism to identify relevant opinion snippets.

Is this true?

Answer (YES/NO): NO